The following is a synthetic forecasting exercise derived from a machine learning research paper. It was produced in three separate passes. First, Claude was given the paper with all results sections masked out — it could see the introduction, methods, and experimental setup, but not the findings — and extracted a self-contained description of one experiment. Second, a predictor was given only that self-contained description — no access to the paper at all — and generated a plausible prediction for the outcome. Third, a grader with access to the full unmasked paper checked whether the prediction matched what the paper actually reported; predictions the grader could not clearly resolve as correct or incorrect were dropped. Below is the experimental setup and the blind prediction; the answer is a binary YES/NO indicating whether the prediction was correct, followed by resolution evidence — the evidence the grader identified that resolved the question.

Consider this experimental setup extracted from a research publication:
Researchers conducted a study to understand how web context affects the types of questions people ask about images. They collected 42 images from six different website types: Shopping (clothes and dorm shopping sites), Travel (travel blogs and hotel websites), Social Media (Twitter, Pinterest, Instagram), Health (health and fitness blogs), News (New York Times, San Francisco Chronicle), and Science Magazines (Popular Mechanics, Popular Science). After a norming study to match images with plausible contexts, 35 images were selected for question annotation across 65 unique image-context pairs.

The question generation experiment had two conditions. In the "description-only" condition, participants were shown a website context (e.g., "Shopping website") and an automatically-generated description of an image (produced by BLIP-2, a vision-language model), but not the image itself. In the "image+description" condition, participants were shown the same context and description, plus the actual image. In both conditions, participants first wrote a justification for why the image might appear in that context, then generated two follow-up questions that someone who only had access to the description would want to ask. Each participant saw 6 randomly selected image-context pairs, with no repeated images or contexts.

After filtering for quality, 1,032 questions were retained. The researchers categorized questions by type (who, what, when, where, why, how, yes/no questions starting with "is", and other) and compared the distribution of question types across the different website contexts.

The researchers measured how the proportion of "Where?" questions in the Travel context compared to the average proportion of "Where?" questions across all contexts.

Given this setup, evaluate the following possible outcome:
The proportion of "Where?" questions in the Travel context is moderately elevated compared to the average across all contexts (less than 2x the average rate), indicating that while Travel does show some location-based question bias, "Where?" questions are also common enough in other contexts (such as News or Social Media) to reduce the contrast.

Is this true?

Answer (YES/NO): NO